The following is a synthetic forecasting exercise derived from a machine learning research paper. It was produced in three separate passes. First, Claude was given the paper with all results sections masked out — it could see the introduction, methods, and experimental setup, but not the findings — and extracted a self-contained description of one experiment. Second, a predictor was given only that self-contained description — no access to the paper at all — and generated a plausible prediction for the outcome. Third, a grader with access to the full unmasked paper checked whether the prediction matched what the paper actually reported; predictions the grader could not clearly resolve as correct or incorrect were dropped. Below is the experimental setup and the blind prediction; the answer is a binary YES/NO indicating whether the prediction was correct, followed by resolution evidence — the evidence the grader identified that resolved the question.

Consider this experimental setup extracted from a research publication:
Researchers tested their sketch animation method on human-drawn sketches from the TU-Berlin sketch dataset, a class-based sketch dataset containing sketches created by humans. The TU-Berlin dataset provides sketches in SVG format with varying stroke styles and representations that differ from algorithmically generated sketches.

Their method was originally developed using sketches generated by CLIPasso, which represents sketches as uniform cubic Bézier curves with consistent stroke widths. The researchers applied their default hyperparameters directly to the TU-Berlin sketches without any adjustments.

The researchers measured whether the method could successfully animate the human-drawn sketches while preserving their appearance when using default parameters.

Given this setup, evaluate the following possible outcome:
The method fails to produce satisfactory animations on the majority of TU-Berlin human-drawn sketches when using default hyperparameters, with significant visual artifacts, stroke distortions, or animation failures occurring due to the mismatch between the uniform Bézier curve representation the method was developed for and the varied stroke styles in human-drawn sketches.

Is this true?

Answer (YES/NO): NO